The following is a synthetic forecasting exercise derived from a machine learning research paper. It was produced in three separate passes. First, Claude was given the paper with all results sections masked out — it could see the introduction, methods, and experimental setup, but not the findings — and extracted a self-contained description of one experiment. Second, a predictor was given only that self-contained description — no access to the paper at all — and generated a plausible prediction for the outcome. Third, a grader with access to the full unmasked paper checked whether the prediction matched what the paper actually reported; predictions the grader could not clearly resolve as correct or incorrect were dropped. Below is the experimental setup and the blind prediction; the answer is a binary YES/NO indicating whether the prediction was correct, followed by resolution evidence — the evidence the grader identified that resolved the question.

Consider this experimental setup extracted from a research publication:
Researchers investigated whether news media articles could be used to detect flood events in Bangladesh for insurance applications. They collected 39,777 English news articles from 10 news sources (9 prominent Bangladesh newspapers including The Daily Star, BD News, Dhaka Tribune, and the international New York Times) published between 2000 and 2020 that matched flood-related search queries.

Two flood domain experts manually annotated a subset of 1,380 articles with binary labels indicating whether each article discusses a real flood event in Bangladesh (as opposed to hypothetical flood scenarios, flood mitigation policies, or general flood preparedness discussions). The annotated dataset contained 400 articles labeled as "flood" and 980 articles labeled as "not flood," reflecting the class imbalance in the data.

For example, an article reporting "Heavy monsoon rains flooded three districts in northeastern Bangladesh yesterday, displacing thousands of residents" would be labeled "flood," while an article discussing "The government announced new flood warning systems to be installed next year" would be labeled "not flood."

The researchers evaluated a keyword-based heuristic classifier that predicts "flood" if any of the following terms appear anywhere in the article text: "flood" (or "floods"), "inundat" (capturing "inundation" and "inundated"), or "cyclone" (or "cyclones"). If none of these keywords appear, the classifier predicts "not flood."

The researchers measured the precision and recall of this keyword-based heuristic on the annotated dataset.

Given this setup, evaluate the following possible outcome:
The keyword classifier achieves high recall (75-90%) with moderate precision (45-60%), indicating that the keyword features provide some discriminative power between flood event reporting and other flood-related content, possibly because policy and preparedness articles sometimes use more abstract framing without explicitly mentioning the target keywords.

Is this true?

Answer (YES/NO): NO